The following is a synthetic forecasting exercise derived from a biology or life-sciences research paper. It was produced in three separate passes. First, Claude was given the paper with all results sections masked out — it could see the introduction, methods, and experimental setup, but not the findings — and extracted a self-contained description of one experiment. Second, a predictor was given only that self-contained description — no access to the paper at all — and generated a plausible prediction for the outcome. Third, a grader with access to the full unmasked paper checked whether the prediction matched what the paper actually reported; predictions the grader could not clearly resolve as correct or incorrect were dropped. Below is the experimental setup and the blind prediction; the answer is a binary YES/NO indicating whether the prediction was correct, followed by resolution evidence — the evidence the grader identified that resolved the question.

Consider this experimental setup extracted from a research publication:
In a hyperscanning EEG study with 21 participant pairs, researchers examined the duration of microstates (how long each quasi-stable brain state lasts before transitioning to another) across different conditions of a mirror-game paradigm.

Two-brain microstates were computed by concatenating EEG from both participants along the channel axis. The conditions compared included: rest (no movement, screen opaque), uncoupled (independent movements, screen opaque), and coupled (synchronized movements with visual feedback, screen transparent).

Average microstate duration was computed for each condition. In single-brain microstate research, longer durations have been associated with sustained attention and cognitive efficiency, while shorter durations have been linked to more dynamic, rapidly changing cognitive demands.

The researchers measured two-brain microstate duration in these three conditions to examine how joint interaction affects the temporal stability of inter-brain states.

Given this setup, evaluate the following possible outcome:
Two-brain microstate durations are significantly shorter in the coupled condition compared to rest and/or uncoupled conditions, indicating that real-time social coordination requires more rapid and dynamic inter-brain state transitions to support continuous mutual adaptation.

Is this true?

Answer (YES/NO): NO